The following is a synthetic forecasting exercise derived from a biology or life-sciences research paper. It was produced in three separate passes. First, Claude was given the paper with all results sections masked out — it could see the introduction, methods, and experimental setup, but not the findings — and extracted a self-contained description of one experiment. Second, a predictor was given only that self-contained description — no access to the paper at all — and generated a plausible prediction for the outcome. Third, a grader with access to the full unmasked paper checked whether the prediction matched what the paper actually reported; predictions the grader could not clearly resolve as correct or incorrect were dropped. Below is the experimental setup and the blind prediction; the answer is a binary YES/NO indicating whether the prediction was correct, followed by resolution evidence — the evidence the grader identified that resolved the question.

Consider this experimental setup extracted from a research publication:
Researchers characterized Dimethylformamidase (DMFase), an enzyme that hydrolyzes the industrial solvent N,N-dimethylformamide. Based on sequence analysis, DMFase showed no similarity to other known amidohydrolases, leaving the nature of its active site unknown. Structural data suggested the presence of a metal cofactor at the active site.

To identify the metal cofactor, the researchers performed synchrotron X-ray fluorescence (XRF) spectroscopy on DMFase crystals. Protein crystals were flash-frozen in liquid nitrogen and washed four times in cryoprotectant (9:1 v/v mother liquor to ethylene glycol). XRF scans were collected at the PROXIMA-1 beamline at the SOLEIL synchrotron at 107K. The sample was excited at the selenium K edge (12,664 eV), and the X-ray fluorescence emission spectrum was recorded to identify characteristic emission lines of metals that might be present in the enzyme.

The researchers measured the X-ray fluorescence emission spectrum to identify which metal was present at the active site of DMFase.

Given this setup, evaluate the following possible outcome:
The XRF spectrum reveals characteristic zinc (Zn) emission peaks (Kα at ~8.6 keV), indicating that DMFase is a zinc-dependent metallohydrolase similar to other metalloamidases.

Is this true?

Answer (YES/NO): NO